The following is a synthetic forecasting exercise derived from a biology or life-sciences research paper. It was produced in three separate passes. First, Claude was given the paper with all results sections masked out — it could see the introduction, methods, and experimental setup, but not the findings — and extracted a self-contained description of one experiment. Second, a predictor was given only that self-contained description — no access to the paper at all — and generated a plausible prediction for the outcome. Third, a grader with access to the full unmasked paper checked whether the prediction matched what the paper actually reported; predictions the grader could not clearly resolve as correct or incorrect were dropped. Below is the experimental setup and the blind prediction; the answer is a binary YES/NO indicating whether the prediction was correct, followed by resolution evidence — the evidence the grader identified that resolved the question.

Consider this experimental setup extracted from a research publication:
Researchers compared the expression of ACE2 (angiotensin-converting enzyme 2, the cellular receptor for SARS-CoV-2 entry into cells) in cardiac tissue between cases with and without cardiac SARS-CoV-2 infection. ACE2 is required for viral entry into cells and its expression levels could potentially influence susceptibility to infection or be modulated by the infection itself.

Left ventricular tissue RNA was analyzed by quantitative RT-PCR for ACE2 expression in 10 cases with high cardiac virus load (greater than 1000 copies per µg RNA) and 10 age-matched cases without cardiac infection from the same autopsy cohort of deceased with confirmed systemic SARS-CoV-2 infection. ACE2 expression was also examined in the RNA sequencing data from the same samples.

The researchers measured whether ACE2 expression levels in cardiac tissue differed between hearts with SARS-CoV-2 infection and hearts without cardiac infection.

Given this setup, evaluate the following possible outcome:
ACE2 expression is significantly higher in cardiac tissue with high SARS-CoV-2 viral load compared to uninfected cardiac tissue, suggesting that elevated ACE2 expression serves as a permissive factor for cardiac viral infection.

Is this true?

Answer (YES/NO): NO